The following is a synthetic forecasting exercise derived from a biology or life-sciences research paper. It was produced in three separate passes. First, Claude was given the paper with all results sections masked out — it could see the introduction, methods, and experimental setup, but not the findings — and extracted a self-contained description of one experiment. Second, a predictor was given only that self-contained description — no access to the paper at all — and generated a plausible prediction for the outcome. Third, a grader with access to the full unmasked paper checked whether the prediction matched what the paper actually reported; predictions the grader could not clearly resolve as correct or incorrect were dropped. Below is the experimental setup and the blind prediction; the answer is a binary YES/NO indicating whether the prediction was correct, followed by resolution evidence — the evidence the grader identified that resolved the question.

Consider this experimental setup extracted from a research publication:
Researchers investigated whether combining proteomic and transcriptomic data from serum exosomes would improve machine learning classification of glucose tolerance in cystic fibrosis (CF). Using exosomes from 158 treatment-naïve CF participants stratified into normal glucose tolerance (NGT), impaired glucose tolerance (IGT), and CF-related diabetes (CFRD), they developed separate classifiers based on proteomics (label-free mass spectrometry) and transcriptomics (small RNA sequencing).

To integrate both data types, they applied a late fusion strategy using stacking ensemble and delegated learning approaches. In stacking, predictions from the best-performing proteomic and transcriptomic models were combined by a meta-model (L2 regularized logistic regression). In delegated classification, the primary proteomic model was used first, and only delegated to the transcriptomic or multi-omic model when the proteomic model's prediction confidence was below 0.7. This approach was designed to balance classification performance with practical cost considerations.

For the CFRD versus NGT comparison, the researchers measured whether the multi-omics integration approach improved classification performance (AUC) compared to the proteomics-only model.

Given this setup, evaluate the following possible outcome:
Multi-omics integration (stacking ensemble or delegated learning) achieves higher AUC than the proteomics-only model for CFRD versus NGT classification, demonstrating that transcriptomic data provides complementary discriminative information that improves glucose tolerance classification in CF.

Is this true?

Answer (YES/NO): NO